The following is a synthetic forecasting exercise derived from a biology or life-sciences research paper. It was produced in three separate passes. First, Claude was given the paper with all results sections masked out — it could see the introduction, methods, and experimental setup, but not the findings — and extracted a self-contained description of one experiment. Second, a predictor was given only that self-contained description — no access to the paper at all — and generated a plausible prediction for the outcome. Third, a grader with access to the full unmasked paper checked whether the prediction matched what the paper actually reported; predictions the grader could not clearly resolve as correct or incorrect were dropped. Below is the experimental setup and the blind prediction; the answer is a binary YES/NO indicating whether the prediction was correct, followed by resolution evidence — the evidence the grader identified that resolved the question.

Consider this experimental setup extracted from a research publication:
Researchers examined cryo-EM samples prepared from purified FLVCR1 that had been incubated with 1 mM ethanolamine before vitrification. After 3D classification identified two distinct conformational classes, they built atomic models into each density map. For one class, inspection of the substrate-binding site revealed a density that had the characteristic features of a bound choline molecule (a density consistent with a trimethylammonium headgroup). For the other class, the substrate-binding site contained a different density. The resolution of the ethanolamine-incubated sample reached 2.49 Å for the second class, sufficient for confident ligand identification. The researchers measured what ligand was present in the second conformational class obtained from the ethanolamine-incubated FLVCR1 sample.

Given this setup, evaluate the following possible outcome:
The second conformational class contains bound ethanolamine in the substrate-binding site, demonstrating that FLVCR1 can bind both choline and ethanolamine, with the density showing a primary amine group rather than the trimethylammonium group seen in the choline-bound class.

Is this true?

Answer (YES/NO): YES